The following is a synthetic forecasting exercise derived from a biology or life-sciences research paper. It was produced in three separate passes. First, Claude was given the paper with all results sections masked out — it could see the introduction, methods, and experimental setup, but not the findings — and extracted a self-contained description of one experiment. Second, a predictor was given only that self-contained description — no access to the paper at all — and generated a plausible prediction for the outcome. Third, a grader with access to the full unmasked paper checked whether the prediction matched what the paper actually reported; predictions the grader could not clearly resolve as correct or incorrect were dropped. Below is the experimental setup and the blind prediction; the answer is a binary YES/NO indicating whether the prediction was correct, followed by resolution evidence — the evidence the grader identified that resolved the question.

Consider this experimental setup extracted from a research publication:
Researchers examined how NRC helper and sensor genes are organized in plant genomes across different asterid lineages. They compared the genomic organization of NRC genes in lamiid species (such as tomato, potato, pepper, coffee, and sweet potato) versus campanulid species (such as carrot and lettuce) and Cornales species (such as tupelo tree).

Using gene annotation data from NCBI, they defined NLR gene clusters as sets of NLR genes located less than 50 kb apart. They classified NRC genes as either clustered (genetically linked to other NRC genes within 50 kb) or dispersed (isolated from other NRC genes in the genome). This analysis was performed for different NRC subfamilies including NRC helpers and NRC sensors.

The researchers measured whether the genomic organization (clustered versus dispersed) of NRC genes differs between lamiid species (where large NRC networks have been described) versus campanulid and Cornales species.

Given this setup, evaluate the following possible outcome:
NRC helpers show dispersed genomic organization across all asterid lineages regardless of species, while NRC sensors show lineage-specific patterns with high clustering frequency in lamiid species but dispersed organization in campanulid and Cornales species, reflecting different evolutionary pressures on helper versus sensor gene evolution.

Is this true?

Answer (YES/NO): NO